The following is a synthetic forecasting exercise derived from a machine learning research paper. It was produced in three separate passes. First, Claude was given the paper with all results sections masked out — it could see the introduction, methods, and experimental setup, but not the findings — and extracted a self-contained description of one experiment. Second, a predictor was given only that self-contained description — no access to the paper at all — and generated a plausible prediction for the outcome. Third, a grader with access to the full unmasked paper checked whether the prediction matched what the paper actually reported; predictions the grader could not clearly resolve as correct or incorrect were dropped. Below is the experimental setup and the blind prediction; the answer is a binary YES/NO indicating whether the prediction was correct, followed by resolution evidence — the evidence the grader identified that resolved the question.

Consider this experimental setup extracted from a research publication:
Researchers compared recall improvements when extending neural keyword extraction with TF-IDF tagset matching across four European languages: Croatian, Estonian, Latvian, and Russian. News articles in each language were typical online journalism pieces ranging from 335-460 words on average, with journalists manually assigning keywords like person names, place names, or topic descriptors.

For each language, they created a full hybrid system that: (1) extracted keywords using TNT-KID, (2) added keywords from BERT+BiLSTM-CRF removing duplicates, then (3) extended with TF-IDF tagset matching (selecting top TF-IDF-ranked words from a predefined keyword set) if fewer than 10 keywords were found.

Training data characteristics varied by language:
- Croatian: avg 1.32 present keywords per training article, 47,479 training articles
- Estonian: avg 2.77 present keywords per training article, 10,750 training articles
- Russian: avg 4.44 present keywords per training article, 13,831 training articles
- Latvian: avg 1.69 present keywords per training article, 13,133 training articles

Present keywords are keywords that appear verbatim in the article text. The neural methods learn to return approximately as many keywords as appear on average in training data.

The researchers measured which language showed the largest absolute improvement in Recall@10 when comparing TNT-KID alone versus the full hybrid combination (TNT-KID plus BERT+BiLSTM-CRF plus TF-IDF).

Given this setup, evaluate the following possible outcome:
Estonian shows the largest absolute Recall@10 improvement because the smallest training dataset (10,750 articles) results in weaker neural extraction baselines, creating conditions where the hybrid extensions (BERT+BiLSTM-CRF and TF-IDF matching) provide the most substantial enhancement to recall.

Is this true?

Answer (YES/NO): NO